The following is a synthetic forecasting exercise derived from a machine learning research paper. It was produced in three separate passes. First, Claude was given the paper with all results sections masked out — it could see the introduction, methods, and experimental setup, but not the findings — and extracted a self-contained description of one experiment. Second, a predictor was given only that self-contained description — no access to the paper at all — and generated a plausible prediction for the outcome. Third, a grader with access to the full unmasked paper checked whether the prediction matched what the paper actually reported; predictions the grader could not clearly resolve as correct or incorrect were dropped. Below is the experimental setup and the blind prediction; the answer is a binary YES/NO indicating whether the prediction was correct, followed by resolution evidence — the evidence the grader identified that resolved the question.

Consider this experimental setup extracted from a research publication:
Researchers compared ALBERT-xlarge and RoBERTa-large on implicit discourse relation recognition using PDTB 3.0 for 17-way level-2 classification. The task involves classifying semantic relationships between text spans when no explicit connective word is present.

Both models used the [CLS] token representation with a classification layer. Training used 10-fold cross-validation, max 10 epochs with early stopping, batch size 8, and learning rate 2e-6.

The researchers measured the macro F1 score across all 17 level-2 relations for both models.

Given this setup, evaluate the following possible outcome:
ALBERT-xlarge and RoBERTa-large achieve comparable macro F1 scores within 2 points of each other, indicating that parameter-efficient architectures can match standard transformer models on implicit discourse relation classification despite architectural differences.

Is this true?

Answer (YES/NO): NO